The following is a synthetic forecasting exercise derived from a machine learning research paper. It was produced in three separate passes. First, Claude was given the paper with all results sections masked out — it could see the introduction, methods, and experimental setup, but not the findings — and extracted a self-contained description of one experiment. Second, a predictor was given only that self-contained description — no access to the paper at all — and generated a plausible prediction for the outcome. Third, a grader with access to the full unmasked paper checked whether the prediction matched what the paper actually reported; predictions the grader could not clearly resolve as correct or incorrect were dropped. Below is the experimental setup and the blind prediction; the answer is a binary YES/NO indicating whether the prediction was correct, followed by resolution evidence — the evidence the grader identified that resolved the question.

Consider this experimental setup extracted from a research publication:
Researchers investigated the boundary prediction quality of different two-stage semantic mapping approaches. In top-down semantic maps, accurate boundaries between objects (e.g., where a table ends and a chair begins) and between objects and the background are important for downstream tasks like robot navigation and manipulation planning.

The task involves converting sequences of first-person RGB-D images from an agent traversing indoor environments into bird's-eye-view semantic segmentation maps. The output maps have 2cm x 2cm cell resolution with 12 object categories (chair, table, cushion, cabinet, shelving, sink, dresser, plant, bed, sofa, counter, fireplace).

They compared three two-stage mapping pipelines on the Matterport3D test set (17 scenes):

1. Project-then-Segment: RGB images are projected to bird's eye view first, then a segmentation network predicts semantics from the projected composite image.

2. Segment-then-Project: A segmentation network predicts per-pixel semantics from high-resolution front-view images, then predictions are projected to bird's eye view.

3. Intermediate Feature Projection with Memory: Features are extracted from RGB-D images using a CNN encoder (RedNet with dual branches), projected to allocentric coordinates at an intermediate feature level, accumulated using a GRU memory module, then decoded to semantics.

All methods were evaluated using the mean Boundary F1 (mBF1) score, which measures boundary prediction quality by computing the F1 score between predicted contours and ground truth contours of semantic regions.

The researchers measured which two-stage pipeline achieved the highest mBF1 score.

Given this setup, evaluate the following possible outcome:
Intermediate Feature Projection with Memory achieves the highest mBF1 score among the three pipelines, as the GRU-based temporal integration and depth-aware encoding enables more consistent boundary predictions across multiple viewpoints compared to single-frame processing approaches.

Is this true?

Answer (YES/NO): YES